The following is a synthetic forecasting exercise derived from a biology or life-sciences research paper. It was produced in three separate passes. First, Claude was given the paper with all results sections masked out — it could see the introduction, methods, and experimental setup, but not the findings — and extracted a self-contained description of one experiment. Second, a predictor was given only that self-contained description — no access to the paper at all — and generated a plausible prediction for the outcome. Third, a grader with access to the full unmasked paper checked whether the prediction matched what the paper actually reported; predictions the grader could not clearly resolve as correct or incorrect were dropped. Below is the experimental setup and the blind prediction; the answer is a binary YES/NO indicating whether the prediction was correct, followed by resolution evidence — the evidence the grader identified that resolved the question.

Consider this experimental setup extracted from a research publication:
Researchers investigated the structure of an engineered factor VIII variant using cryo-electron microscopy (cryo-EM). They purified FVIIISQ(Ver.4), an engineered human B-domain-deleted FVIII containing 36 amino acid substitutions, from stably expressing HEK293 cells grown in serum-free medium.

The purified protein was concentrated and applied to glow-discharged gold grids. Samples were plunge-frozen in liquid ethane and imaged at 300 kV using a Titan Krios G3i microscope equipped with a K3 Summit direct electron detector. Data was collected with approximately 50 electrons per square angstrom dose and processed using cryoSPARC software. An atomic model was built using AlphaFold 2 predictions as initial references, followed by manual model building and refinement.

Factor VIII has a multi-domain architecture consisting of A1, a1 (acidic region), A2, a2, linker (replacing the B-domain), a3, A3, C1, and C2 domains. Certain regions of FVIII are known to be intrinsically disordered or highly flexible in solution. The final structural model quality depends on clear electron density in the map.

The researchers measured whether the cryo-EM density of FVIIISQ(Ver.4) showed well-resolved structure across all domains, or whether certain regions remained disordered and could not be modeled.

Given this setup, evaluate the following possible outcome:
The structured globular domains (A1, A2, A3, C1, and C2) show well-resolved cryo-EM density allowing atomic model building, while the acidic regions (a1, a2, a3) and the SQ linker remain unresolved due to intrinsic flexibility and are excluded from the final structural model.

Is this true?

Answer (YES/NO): NO